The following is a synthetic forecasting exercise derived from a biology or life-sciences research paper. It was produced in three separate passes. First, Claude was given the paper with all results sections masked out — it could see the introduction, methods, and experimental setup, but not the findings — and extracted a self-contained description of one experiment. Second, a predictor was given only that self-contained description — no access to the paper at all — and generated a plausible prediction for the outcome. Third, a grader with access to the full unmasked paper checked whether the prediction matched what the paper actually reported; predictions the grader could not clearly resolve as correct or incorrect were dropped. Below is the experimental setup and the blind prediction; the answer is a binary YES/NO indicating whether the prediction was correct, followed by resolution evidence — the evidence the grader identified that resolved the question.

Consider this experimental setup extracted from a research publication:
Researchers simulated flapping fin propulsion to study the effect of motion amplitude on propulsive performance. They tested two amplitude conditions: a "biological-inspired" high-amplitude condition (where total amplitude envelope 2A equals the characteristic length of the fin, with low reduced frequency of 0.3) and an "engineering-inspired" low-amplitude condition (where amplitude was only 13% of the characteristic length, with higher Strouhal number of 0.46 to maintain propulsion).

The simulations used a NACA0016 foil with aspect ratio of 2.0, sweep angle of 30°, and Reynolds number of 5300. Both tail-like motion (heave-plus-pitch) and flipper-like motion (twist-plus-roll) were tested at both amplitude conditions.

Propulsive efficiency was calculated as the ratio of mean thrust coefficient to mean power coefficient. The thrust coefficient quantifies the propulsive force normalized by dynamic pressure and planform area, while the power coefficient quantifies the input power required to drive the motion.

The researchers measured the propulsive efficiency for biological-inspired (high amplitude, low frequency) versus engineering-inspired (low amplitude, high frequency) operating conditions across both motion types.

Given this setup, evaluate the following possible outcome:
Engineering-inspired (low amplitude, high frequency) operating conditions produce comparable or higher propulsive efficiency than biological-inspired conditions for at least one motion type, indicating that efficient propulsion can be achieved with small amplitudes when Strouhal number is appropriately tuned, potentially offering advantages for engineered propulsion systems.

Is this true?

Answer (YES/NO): NO